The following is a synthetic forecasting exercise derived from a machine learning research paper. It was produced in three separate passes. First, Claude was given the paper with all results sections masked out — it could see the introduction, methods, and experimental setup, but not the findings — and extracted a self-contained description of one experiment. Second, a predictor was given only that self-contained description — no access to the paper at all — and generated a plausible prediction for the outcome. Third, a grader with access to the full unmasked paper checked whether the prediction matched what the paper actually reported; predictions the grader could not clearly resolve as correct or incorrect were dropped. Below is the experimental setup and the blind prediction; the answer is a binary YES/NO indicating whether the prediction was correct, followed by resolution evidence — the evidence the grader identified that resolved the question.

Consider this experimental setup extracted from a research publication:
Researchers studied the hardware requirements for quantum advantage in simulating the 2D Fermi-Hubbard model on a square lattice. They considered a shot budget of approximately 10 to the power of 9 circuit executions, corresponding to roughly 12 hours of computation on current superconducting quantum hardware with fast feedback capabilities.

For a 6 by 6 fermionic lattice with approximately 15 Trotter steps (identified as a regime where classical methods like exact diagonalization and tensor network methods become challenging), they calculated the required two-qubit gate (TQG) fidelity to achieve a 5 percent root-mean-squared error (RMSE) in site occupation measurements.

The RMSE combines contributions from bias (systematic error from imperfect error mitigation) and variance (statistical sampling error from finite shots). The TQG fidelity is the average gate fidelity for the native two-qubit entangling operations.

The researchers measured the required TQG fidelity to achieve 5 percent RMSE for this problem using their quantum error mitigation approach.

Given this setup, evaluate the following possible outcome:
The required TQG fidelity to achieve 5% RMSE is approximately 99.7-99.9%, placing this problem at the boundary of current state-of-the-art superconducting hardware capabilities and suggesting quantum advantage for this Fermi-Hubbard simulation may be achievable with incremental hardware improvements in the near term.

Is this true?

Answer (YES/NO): NO